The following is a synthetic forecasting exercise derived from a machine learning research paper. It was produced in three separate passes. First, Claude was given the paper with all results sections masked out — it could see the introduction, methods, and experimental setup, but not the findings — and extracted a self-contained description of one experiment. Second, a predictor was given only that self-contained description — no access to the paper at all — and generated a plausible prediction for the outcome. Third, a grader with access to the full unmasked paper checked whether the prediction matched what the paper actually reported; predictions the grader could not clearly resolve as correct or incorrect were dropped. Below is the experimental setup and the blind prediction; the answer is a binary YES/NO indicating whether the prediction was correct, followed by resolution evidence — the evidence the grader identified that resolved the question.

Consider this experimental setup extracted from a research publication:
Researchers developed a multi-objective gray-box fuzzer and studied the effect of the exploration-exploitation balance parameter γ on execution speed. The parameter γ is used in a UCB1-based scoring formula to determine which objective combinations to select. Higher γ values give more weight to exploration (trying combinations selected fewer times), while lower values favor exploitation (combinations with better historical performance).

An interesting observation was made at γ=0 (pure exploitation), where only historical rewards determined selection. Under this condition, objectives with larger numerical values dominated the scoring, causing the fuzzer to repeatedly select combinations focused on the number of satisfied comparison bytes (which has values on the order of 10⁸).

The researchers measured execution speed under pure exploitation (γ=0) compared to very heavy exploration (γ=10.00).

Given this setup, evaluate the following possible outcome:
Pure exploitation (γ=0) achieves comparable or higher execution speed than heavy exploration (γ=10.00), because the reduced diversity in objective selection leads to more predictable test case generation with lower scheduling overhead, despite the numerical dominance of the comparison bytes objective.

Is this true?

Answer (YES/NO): NO